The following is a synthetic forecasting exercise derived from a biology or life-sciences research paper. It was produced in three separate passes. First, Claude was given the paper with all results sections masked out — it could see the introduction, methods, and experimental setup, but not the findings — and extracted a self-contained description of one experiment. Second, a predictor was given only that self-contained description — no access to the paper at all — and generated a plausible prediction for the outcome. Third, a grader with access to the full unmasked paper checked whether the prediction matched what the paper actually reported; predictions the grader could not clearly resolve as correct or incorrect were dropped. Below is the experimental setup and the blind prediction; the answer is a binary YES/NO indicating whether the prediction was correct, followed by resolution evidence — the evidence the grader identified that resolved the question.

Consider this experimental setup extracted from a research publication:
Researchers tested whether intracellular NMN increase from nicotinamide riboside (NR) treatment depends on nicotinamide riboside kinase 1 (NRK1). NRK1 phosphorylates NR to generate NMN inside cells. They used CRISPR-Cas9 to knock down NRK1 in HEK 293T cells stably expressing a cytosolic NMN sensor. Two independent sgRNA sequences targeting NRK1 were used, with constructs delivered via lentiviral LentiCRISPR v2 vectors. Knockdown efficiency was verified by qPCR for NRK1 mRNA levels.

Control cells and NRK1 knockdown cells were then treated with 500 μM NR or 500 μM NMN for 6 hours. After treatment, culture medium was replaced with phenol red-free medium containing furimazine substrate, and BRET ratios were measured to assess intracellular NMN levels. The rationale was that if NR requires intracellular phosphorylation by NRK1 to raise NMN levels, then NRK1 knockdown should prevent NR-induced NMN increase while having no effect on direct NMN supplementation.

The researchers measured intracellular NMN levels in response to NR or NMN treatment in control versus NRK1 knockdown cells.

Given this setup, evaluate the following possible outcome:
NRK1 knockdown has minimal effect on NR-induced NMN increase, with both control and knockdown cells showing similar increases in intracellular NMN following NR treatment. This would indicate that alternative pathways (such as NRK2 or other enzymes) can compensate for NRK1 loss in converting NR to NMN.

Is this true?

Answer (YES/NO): NO